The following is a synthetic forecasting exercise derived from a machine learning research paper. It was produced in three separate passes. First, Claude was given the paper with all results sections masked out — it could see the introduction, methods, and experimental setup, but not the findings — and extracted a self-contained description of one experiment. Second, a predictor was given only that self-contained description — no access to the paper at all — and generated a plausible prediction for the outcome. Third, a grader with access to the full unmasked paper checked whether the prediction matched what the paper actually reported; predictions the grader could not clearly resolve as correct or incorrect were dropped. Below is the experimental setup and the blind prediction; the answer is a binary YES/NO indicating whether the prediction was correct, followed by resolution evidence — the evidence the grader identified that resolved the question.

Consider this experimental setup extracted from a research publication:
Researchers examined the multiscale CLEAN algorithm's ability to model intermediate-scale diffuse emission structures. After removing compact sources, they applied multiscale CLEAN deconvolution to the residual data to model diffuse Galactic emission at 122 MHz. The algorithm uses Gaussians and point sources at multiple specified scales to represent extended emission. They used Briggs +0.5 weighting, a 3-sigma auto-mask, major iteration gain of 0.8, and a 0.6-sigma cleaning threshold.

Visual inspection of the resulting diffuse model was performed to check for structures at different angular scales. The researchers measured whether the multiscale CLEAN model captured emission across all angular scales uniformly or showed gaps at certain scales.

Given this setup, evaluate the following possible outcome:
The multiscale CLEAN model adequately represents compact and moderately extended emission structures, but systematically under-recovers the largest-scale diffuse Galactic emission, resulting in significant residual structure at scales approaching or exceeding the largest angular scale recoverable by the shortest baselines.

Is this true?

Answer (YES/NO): NO